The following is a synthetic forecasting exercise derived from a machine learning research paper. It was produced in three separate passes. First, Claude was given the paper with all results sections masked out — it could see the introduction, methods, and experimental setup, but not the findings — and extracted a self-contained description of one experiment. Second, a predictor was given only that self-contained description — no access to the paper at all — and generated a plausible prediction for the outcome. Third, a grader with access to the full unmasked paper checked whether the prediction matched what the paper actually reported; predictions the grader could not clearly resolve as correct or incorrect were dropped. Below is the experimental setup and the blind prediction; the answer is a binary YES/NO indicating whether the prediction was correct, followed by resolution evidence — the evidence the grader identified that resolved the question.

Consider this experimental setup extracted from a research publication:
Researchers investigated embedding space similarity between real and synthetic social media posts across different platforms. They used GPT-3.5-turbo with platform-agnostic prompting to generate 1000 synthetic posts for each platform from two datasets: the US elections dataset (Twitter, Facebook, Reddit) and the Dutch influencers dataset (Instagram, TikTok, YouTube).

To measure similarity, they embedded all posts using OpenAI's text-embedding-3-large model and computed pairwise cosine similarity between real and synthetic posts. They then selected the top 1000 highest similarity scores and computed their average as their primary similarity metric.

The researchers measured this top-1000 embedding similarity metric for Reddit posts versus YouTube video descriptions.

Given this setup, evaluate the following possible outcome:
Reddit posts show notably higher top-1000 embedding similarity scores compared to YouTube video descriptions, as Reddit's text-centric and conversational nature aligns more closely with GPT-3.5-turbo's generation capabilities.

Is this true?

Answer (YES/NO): NO